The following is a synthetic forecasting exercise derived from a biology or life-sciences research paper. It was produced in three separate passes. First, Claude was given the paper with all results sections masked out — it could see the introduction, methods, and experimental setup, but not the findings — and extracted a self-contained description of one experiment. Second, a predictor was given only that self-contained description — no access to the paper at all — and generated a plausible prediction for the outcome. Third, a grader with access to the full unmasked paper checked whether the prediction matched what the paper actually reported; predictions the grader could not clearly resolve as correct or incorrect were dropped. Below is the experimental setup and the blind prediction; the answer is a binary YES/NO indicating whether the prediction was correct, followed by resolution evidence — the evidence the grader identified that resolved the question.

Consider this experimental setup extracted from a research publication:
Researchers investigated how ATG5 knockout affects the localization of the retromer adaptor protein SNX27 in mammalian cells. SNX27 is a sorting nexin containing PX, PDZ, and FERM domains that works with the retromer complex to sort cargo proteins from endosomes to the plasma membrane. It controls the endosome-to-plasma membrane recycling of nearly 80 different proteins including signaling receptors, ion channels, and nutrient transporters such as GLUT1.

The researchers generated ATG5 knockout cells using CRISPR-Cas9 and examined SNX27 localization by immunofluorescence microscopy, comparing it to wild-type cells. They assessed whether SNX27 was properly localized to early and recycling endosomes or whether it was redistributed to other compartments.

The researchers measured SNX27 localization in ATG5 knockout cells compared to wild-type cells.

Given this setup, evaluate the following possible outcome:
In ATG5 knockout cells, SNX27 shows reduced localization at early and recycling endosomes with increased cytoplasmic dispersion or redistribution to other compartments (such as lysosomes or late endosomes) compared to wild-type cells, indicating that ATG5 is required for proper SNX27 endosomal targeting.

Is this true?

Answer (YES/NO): YES